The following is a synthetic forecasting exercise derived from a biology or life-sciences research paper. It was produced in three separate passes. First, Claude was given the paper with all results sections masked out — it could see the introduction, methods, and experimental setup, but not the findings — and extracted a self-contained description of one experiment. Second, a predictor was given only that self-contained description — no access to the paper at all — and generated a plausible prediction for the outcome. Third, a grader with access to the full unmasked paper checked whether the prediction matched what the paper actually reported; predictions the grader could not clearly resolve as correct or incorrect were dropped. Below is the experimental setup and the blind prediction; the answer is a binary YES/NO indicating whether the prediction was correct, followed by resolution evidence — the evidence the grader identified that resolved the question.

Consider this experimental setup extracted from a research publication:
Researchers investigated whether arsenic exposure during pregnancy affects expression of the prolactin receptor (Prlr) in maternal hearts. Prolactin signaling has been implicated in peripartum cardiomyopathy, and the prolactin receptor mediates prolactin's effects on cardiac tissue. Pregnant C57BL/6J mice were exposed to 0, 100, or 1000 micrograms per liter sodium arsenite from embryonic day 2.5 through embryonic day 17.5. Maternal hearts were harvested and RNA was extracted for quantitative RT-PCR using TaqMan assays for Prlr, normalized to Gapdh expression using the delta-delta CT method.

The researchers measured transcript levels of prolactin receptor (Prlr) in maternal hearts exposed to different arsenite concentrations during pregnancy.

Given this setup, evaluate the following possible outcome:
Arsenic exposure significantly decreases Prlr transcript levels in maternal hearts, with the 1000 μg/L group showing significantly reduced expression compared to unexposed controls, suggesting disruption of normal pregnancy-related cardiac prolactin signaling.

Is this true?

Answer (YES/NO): NO